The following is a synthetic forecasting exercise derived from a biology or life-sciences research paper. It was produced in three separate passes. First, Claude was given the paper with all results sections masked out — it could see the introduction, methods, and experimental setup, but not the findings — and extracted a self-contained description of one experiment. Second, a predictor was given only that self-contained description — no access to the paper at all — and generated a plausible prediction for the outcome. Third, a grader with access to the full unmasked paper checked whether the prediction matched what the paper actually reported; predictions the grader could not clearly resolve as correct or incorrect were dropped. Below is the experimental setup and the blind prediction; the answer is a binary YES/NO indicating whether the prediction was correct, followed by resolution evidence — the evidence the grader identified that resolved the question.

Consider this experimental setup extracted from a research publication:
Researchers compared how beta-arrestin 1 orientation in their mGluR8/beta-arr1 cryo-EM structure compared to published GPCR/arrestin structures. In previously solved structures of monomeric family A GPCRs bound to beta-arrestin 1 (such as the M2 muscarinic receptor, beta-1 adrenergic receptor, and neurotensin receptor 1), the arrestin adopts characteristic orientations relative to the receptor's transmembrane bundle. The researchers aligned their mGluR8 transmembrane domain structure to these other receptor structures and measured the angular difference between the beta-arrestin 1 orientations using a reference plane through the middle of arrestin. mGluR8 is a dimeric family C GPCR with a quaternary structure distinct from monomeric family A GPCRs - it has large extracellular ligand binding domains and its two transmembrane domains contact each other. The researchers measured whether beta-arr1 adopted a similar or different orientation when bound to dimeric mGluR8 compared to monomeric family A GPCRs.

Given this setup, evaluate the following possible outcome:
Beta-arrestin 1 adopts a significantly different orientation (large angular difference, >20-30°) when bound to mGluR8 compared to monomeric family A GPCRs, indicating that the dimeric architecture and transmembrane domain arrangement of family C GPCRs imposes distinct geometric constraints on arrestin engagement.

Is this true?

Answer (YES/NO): YES